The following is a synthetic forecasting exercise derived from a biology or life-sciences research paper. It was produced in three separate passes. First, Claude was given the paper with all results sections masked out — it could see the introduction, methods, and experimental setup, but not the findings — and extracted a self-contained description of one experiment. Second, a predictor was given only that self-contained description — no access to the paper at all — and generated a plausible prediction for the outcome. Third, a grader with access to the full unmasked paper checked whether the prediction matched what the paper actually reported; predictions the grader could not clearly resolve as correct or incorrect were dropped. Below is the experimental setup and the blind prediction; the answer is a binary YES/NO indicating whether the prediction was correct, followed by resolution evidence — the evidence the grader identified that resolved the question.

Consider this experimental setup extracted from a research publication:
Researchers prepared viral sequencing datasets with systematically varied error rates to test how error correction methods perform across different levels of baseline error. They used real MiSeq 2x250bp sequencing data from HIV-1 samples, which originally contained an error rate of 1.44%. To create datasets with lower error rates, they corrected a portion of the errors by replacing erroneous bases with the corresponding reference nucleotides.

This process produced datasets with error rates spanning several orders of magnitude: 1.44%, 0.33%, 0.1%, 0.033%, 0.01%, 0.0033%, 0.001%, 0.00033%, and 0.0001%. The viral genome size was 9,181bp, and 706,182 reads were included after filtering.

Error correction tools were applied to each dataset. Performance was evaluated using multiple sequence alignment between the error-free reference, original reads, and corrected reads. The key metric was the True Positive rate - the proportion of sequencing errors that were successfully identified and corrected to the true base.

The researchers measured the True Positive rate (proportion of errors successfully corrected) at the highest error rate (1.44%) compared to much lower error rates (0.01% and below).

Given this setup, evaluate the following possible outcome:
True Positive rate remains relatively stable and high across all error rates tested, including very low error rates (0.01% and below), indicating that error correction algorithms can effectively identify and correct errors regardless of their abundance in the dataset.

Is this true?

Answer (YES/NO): NO